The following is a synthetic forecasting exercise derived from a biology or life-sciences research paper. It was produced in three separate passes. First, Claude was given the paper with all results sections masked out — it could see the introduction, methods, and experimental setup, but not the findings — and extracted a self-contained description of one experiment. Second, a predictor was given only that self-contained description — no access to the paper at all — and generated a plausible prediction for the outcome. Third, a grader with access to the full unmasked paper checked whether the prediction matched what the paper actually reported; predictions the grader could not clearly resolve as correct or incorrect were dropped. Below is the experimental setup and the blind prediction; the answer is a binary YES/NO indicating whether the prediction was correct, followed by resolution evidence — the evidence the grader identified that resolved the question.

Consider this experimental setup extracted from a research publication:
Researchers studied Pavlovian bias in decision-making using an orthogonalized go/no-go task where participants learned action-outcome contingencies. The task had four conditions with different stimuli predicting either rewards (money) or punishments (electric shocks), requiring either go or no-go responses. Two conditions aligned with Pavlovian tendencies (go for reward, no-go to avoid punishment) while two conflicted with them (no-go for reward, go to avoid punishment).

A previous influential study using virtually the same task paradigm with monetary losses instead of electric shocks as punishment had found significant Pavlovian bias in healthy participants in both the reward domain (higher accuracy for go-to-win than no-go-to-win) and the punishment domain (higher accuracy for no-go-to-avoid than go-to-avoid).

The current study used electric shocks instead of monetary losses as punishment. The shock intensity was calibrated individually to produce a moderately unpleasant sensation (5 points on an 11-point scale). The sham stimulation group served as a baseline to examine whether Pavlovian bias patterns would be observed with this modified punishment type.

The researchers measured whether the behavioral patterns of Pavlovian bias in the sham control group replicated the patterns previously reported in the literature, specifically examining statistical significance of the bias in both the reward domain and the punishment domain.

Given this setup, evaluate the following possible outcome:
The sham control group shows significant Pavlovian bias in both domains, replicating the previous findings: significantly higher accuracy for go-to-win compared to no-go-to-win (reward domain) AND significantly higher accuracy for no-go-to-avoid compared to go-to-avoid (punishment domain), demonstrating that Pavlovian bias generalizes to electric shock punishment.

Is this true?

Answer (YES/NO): NO